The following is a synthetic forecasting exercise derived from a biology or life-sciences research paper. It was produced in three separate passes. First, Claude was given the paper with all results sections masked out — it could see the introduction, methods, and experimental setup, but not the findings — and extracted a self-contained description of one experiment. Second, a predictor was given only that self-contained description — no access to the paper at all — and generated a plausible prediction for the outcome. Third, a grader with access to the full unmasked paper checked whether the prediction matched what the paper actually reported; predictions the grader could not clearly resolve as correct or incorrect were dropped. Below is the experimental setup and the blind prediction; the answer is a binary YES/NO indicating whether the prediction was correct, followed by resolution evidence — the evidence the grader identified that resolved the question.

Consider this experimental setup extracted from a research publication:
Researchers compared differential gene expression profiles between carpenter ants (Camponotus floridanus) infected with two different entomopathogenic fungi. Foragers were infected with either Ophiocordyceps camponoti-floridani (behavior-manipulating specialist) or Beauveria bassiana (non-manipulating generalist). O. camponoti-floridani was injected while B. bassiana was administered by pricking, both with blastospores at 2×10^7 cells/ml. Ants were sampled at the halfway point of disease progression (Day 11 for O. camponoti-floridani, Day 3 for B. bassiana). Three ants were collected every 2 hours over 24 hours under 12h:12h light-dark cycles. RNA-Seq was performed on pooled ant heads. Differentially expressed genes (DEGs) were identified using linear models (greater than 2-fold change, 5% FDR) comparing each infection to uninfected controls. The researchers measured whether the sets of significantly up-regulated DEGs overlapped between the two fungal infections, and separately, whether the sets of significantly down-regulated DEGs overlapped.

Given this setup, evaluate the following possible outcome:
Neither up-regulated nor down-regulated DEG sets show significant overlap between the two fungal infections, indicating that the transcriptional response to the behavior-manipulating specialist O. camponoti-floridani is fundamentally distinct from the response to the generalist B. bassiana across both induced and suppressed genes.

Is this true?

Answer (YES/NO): NO